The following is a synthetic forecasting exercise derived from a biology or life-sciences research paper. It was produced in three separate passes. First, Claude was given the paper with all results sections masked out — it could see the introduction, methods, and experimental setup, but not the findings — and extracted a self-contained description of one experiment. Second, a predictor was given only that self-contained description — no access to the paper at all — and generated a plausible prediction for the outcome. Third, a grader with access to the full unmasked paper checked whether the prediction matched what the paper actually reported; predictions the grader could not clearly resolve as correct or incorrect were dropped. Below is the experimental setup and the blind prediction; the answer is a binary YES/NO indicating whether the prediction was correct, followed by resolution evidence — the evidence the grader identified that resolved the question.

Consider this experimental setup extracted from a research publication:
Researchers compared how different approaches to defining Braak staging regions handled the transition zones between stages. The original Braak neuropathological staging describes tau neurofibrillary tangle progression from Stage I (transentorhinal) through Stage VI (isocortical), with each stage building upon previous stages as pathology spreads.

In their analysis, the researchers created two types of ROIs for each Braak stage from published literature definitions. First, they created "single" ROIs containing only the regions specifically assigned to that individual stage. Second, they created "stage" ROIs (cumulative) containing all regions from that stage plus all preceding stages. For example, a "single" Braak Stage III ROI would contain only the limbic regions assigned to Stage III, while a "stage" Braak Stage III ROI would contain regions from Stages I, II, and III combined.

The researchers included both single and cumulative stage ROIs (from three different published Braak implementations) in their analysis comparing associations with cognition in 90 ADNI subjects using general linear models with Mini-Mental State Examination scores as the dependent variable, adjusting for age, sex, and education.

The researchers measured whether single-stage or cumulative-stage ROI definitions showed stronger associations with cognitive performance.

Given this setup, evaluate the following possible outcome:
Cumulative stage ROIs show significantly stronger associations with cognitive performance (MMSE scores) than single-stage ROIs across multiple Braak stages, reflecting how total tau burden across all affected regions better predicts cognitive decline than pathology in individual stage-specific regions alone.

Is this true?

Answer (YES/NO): NO